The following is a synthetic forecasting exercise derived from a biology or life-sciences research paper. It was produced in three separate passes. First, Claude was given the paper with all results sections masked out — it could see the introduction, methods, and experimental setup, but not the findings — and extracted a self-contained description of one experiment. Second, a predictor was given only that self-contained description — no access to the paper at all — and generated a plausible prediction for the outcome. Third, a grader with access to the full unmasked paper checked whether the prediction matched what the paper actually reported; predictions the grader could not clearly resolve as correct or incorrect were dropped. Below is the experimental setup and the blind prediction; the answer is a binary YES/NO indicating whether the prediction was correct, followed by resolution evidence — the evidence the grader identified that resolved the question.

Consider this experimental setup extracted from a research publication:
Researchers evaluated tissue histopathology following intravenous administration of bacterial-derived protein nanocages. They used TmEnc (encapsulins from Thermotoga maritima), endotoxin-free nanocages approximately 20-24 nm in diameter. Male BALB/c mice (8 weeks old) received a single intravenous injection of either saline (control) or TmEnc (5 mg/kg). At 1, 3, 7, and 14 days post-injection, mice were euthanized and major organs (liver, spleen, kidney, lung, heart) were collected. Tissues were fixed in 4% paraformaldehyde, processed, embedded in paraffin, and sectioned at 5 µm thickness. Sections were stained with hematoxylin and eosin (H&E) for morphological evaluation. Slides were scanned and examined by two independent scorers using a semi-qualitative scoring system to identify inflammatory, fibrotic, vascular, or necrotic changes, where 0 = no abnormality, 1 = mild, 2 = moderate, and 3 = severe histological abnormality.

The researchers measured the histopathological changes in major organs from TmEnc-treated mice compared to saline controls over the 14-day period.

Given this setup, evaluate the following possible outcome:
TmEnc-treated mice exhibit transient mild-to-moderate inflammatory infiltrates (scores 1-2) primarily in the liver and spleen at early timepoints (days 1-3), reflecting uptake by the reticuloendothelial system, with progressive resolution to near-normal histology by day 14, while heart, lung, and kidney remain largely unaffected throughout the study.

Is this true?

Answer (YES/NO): NO